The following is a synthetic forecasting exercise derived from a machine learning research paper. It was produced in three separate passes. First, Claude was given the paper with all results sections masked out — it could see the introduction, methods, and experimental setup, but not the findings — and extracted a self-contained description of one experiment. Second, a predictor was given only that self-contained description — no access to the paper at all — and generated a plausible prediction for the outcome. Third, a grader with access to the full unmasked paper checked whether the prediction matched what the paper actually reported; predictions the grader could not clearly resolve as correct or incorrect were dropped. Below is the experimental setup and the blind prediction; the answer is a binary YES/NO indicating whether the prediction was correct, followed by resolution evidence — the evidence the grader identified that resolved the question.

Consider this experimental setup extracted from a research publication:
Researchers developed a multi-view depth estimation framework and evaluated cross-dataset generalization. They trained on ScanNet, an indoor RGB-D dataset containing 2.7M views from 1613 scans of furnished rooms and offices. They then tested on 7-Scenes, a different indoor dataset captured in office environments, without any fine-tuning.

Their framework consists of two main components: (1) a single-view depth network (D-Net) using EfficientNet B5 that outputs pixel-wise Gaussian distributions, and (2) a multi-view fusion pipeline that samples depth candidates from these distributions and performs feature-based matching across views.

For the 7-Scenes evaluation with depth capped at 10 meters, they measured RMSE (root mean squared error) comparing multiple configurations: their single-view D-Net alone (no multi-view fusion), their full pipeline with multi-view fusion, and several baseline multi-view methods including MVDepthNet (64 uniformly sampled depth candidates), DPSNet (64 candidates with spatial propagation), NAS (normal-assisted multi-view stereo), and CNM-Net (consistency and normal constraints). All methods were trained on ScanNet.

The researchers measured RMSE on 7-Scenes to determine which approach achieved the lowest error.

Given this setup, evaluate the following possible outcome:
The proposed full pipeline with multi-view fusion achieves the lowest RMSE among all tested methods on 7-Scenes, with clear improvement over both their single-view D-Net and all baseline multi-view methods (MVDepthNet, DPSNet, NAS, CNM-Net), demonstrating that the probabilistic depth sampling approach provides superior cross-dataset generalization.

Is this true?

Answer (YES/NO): NO